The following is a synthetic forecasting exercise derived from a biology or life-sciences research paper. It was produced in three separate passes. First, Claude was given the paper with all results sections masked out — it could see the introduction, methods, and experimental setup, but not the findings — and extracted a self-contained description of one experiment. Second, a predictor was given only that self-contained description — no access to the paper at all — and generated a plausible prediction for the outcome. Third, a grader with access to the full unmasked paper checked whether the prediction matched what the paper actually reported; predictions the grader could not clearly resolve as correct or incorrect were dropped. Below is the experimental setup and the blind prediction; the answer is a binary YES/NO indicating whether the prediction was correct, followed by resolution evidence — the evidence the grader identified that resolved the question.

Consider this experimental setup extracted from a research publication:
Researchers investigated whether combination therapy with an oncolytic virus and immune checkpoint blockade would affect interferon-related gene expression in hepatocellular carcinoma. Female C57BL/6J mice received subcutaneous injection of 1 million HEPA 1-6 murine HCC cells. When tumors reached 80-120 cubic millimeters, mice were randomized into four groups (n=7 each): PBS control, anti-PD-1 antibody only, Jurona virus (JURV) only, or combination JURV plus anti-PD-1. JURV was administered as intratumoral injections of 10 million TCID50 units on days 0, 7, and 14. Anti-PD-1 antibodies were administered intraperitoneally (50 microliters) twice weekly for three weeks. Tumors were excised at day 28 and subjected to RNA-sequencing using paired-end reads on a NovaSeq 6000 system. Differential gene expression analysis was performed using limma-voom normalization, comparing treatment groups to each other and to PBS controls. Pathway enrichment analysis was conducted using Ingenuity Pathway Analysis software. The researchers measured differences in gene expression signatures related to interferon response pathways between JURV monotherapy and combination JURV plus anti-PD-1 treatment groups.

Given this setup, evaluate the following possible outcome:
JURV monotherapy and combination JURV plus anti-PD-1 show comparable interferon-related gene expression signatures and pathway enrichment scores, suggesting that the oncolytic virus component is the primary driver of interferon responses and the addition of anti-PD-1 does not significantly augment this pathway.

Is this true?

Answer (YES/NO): NO